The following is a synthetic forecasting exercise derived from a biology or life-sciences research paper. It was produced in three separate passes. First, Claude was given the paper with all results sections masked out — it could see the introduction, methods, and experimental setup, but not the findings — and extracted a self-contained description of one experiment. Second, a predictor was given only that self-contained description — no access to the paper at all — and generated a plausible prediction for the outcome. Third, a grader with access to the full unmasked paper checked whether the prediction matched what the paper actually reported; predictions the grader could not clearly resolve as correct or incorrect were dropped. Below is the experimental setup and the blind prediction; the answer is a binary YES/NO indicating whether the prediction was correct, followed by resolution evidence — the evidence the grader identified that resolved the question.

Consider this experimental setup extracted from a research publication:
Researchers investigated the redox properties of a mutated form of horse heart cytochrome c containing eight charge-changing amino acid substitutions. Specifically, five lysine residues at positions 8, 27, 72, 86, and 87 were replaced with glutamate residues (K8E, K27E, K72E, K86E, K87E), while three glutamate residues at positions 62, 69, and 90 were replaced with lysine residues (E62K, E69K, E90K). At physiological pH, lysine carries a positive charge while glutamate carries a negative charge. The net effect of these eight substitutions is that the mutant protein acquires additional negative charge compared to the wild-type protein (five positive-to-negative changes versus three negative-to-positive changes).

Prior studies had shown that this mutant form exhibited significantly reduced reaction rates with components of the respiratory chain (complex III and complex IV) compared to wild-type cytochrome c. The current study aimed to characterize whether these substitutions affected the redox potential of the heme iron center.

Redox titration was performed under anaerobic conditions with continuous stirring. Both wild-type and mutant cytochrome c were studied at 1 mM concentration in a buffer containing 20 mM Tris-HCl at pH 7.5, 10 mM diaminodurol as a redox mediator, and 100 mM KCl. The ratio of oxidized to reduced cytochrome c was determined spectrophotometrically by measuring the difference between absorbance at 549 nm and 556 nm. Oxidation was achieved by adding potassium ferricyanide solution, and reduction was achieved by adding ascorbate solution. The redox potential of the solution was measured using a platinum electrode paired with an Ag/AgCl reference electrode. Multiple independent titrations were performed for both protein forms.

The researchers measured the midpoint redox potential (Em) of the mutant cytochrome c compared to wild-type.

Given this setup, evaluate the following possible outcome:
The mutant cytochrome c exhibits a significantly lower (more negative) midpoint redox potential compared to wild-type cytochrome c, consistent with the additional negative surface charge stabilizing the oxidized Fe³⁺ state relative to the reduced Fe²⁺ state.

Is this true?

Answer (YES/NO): NO